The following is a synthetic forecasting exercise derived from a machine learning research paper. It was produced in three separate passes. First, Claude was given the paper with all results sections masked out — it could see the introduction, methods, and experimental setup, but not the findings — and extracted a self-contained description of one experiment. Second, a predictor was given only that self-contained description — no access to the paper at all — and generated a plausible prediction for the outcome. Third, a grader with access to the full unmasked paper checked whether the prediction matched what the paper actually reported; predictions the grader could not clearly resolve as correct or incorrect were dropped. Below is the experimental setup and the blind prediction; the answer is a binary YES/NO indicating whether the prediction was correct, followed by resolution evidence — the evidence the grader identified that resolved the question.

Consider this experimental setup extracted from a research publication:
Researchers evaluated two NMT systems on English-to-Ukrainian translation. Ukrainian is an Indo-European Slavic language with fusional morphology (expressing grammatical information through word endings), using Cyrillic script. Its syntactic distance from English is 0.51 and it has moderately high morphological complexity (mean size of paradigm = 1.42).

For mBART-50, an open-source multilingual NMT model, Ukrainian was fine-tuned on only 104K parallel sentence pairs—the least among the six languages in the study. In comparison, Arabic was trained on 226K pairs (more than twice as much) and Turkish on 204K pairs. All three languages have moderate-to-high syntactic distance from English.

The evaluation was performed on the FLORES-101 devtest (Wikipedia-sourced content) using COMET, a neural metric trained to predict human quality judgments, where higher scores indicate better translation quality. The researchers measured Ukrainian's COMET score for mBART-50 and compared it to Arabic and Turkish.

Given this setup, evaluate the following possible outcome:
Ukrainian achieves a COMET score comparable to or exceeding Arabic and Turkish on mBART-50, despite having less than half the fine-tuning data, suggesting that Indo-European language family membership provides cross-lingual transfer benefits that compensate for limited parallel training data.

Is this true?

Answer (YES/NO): NO